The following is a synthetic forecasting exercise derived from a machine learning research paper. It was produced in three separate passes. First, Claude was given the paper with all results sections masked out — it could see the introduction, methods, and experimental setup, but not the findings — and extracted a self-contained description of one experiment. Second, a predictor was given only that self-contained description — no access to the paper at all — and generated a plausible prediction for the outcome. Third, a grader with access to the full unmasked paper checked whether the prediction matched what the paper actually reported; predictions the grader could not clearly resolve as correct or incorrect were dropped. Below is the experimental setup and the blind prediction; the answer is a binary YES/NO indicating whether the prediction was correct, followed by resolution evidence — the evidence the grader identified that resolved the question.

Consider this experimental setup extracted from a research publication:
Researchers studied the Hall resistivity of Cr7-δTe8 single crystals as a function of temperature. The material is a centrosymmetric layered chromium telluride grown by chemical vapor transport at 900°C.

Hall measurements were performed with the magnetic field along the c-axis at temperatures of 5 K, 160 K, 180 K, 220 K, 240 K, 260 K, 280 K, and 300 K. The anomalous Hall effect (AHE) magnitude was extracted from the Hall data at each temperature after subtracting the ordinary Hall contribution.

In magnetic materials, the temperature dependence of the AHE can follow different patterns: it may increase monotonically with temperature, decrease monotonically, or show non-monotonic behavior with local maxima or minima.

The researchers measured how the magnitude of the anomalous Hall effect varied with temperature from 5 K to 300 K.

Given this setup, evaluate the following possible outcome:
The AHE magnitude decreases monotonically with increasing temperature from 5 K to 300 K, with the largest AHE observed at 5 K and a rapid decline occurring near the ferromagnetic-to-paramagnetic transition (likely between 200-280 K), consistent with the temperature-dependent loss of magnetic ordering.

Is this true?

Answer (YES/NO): NO